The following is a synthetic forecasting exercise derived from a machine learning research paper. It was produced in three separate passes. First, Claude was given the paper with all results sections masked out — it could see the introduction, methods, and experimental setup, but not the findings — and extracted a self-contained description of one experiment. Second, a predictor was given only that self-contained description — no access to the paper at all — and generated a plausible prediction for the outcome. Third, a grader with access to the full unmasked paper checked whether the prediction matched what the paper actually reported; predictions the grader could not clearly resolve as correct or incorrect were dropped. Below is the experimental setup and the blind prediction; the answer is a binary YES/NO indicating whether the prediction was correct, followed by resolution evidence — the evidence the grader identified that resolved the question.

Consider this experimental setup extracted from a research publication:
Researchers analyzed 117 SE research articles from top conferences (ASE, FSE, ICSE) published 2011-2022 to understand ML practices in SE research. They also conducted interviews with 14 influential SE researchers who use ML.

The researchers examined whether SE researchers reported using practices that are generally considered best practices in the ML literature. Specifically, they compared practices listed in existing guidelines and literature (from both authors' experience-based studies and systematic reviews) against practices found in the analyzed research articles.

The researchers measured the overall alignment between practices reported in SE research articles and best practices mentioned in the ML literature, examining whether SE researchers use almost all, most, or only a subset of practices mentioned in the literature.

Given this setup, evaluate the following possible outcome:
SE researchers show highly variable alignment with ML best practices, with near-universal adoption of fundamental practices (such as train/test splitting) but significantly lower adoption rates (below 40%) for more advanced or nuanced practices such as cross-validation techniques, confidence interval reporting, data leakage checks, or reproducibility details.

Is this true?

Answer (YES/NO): NO